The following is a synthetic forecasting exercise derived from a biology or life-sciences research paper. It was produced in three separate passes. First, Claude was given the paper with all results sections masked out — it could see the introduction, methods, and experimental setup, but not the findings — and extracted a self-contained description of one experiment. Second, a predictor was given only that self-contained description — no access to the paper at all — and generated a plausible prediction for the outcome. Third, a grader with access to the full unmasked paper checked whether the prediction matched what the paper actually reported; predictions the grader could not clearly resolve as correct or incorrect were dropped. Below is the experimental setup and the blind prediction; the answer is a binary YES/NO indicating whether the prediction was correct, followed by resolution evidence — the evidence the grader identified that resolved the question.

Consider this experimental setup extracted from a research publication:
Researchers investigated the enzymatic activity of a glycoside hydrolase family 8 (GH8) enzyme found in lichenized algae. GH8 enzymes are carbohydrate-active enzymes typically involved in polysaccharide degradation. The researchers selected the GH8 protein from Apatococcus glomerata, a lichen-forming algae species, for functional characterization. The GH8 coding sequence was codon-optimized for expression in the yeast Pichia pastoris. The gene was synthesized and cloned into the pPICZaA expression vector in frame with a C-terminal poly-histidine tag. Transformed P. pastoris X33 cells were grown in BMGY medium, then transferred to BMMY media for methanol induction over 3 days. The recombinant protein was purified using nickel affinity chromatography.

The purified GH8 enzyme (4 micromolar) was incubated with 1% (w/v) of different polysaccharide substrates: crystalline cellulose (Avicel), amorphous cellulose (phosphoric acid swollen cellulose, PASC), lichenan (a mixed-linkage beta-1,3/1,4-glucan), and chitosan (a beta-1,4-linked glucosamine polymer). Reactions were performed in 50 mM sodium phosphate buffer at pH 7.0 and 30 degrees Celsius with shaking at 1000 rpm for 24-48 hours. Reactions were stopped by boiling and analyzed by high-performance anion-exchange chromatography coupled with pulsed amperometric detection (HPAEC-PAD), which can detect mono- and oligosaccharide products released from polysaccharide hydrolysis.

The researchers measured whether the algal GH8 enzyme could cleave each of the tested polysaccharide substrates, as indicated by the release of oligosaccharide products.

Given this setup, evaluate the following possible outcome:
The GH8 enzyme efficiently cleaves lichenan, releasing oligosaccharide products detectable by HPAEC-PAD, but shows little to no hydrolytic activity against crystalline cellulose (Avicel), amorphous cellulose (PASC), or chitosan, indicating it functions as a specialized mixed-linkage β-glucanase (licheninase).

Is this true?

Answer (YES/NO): YES